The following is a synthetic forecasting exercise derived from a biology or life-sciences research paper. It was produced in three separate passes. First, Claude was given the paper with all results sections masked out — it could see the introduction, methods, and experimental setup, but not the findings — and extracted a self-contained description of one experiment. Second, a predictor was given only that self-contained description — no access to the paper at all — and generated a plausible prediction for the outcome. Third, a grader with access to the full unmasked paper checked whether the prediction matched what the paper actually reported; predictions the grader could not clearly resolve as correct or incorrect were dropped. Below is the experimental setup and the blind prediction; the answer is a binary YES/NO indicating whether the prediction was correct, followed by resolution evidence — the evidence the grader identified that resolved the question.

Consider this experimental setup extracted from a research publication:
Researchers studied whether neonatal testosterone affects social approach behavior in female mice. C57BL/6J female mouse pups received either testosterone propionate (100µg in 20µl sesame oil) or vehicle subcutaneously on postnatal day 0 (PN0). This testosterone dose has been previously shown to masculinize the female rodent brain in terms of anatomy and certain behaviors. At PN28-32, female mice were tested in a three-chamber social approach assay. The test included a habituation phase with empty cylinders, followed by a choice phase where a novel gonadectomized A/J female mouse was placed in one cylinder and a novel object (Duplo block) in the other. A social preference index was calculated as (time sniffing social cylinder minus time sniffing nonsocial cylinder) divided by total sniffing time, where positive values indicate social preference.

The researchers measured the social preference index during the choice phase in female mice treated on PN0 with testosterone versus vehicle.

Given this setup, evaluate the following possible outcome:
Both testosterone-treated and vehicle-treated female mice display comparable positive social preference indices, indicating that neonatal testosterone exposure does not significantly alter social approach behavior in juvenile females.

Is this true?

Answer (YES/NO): YES